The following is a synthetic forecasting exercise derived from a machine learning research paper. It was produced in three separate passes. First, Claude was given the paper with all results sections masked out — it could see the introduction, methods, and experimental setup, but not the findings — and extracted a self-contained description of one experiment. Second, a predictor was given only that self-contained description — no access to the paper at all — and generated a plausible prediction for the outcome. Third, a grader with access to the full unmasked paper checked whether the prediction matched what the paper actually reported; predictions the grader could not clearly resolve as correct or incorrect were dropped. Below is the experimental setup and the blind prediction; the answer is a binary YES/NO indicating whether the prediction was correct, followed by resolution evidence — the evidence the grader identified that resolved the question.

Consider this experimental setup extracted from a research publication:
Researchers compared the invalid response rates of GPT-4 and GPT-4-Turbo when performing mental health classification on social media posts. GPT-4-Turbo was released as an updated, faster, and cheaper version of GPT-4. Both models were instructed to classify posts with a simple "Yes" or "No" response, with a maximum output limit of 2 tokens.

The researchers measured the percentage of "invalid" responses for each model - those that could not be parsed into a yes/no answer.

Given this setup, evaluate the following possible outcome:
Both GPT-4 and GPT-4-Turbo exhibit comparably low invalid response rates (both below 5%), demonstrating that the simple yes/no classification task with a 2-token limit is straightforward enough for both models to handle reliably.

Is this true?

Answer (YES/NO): NO